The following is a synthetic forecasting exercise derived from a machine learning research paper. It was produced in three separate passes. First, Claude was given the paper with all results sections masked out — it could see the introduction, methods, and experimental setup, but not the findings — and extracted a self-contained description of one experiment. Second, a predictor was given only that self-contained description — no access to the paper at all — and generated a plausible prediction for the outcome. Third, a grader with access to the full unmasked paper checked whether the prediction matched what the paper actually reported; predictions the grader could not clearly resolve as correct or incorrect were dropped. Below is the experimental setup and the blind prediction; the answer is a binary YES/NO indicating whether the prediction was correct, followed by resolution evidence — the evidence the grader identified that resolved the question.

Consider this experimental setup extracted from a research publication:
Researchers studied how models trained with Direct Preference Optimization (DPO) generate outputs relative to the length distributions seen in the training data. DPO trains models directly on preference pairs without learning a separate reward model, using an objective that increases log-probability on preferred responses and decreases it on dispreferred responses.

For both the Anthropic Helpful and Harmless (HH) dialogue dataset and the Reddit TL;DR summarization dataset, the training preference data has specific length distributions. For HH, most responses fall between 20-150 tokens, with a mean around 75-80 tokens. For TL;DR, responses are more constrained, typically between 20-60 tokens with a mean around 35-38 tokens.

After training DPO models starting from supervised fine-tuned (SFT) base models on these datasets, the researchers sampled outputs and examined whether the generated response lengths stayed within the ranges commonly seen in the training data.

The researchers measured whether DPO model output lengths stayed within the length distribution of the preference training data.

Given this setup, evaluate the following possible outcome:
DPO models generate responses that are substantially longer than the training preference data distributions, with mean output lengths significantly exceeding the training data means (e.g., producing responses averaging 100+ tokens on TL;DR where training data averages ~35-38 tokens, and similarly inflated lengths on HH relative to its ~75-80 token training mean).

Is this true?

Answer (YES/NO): NO